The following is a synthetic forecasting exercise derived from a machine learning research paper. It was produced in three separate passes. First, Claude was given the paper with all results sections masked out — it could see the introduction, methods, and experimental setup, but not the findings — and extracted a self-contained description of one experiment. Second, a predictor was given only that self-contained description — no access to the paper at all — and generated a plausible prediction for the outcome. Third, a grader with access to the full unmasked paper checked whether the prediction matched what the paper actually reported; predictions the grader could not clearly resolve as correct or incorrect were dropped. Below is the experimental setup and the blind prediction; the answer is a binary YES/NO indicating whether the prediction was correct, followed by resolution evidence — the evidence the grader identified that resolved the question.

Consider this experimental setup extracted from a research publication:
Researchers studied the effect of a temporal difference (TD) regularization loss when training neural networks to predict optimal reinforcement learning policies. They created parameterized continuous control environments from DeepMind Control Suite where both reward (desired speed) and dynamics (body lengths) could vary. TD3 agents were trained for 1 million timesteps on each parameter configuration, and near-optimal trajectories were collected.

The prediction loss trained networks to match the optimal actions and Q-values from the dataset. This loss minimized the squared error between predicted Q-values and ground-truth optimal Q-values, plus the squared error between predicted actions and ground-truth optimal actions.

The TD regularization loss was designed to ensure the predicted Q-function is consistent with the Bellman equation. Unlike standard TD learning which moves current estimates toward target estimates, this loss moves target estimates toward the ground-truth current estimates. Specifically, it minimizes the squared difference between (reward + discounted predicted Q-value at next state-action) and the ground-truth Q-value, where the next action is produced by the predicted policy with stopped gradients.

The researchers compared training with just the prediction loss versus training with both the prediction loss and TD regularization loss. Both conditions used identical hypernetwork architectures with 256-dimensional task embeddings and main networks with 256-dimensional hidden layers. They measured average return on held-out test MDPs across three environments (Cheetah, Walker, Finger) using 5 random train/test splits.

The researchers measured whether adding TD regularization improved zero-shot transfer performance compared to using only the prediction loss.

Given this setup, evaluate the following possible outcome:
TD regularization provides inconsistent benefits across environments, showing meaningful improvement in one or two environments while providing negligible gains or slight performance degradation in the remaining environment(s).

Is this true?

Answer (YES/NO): NO